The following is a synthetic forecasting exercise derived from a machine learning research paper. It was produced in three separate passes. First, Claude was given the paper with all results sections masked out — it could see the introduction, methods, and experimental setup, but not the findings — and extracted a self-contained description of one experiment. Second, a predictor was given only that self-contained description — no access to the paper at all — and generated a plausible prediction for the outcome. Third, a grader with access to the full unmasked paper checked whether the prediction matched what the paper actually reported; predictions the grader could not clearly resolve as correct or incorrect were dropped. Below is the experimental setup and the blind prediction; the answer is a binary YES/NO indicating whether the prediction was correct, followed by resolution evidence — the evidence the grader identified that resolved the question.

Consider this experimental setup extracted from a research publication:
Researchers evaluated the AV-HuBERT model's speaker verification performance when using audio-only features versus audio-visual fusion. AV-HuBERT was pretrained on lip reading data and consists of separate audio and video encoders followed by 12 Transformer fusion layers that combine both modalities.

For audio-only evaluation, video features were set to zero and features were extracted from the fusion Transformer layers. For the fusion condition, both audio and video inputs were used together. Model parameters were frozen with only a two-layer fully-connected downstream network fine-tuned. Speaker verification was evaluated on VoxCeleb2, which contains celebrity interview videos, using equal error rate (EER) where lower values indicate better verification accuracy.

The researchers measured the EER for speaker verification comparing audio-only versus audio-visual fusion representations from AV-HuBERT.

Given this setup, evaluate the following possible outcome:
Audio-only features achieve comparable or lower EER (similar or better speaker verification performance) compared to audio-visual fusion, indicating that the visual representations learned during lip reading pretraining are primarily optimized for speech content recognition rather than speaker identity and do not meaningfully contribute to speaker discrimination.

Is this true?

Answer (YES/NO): NO